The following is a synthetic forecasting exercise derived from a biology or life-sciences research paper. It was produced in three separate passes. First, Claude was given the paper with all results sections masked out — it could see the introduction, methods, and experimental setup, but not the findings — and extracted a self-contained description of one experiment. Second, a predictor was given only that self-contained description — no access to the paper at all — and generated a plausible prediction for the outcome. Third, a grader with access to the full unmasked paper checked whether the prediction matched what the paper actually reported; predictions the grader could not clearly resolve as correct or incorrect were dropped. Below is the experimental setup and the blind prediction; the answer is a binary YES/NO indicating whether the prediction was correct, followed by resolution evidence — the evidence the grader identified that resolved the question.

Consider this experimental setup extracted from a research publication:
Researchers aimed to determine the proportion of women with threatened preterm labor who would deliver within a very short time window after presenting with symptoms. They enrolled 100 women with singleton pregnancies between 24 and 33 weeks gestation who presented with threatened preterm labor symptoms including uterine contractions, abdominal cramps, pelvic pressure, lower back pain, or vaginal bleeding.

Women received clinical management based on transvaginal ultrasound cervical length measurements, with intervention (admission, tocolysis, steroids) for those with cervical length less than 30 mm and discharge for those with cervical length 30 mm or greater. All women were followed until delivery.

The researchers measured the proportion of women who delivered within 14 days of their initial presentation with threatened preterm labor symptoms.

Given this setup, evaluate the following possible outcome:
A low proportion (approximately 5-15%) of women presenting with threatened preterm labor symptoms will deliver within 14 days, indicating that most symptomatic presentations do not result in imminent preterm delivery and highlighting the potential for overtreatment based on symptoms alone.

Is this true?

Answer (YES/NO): YES